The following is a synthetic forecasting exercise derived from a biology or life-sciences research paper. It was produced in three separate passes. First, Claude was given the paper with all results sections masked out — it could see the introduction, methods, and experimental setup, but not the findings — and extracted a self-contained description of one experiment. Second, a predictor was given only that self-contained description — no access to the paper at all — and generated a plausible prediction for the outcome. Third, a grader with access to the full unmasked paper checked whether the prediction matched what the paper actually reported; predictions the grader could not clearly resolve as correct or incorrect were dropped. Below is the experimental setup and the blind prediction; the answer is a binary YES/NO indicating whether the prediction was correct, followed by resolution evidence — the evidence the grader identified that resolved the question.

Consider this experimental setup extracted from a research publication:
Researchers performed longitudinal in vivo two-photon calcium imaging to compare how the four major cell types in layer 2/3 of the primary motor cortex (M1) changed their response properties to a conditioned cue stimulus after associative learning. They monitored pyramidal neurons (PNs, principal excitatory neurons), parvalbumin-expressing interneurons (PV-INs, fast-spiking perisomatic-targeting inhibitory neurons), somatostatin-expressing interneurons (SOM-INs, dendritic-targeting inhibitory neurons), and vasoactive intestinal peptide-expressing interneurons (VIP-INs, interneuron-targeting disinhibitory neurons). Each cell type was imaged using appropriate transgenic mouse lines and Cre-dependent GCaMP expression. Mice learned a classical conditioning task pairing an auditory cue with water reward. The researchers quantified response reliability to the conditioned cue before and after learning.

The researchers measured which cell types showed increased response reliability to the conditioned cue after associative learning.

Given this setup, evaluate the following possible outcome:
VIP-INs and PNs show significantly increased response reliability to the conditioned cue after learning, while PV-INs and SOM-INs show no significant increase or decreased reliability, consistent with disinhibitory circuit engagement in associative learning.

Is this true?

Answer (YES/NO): NO